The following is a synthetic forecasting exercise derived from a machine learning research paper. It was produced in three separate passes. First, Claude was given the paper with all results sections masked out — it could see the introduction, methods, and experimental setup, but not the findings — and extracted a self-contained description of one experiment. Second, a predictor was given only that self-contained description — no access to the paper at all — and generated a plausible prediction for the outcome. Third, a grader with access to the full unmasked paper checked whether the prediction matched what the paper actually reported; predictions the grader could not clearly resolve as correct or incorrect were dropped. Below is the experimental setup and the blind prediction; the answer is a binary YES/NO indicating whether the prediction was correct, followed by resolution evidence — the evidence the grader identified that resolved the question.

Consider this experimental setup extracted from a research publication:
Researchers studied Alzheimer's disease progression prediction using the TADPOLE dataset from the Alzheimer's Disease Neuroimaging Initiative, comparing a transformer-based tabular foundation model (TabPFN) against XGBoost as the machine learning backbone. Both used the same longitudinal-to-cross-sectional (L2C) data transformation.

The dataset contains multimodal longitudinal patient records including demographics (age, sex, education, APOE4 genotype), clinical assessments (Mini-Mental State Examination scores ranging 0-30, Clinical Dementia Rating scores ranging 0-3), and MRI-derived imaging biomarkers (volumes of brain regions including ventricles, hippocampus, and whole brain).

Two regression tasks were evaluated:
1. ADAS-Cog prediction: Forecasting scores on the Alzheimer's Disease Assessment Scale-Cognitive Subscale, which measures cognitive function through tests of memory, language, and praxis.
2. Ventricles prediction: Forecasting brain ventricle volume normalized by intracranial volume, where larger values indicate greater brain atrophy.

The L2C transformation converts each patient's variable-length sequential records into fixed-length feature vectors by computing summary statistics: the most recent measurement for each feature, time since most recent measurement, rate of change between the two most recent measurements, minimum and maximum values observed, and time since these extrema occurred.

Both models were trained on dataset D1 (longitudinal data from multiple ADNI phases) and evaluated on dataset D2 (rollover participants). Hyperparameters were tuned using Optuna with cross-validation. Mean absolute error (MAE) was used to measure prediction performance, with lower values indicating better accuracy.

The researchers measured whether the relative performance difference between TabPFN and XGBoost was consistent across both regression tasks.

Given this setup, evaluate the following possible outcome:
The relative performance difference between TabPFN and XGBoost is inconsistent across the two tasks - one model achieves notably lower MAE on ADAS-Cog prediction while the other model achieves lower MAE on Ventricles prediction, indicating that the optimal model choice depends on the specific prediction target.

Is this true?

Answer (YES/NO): YES